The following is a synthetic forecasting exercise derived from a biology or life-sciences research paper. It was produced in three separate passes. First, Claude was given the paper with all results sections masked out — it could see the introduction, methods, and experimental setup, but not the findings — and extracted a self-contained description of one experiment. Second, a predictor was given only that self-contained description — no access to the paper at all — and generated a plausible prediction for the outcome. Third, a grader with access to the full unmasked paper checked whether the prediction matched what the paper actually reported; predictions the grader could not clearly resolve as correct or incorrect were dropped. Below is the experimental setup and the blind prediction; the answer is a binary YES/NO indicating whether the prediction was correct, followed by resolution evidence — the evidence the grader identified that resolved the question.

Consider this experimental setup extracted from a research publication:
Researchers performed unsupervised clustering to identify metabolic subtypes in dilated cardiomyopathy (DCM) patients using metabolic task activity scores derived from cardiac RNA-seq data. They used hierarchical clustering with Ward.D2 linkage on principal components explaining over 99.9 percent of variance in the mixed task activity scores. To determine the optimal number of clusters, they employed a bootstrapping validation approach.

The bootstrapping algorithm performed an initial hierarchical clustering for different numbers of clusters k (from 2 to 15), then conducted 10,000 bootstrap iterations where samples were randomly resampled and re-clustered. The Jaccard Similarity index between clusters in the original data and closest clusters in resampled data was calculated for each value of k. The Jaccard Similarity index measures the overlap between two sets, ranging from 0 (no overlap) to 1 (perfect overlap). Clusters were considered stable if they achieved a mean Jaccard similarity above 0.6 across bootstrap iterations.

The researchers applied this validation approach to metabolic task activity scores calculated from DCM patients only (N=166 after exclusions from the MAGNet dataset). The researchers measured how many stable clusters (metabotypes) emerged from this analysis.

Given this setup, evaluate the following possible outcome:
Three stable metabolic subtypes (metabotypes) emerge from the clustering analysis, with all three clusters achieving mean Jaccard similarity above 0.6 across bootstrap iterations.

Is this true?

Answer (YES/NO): NO